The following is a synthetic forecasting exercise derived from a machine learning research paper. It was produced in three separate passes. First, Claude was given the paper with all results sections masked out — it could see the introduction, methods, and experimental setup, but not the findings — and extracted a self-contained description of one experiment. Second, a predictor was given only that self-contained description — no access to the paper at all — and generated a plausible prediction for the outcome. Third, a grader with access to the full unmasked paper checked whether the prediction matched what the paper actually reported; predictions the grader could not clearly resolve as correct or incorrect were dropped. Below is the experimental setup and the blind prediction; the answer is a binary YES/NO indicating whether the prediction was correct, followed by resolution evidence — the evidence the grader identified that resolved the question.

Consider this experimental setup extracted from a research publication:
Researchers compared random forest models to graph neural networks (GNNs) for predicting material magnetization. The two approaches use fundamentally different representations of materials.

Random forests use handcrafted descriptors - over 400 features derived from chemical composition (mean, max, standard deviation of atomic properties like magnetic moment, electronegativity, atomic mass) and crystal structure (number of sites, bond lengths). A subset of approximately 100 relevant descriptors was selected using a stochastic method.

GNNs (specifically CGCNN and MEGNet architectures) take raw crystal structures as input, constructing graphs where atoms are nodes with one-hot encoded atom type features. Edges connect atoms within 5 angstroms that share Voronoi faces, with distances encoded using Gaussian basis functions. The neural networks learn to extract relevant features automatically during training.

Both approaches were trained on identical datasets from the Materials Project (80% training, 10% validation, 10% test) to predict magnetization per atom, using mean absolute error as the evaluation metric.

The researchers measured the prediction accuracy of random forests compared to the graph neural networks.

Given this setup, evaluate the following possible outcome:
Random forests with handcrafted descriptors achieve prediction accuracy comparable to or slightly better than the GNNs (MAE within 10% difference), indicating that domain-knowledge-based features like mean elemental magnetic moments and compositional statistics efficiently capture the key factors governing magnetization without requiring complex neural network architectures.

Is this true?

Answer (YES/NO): NO